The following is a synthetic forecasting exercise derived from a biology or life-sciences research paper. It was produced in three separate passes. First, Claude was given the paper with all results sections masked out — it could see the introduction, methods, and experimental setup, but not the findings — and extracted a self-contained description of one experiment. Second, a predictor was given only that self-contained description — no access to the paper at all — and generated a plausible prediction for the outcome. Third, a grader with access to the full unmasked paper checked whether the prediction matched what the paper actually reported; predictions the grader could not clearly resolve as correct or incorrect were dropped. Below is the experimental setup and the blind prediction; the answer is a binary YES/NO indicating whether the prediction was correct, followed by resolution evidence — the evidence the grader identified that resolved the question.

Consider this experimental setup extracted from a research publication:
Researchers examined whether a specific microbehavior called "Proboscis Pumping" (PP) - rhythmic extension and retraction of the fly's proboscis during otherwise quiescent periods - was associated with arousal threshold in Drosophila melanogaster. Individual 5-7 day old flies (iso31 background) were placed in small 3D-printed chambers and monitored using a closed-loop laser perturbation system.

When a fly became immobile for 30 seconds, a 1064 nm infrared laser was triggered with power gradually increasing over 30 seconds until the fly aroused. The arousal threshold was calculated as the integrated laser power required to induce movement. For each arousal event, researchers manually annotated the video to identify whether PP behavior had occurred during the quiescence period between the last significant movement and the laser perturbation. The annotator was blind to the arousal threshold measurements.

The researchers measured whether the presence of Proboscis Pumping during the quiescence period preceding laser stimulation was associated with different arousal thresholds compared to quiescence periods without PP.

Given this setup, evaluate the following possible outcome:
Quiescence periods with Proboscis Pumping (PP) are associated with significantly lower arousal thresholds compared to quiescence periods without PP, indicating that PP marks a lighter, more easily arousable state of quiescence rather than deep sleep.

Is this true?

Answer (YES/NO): NO